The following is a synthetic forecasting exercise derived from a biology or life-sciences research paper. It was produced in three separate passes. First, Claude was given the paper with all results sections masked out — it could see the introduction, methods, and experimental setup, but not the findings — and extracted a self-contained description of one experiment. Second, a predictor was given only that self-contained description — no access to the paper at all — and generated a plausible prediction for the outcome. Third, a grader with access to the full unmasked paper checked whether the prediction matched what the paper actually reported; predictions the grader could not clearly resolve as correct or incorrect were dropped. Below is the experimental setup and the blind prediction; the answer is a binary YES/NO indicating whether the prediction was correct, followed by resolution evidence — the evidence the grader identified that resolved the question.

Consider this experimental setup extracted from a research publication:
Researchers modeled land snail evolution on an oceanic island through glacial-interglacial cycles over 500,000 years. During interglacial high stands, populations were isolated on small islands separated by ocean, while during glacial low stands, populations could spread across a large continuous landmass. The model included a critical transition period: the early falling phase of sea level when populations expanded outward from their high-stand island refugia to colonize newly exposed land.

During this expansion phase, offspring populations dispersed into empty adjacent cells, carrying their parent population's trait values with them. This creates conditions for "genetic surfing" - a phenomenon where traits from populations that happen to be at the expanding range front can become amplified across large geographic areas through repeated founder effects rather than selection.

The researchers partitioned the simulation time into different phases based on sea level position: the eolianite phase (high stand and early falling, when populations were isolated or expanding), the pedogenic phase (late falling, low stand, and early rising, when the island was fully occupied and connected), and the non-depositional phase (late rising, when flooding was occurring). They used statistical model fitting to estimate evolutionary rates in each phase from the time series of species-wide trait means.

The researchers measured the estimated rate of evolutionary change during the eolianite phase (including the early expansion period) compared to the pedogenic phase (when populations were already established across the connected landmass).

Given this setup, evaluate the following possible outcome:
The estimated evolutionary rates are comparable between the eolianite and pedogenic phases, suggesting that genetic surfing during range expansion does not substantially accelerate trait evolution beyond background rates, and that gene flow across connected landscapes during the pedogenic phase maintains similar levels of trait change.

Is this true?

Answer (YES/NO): NO